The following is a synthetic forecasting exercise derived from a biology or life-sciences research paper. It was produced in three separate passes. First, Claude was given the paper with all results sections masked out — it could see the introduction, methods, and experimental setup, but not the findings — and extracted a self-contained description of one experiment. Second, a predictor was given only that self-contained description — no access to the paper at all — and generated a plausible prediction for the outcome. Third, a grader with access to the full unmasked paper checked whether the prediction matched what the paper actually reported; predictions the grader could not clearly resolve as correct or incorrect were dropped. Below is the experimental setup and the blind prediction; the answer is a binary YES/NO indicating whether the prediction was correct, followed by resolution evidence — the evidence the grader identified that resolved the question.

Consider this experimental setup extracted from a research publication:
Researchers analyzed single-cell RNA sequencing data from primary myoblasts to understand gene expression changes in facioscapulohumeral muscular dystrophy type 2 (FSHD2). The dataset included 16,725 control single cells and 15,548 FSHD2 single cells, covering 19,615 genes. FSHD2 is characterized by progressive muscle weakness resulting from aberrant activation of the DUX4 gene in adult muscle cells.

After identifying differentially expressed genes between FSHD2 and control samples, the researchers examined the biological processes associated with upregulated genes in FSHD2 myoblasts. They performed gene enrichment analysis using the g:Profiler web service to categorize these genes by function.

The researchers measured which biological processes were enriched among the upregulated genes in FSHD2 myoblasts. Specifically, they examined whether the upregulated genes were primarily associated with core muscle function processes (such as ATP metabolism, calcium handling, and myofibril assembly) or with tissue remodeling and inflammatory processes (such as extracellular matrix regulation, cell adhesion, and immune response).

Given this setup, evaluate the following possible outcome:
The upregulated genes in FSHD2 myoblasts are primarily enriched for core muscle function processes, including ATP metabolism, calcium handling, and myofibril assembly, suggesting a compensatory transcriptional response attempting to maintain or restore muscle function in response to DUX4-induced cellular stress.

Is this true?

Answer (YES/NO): NO